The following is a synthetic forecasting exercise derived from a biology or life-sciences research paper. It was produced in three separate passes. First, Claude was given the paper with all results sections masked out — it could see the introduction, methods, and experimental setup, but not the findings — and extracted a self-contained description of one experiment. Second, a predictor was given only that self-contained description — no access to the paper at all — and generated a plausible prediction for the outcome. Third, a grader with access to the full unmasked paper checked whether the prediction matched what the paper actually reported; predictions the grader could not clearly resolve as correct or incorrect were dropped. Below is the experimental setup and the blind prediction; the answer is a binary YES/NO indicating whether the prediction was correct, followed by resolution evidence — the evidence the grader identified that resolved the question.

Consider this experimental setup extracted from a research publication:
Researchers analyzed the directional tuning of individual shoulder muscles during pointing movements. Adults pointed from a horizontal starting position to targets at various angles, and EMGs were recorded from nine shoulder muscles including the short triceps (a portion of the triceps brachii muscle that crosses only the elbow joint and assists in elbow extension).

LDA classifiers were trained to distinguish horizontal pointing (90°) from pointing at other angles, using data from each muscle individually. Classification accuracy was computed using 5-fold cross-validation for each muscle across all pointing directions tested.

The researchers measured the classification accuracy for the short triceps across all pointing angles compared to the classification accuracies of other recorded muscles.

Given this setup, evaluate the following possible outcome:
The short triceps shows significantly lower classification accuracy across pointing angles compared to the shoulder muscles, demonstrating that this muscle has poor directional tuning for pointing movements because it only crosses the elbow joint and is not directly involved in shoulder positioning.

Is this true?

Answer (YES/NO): NO